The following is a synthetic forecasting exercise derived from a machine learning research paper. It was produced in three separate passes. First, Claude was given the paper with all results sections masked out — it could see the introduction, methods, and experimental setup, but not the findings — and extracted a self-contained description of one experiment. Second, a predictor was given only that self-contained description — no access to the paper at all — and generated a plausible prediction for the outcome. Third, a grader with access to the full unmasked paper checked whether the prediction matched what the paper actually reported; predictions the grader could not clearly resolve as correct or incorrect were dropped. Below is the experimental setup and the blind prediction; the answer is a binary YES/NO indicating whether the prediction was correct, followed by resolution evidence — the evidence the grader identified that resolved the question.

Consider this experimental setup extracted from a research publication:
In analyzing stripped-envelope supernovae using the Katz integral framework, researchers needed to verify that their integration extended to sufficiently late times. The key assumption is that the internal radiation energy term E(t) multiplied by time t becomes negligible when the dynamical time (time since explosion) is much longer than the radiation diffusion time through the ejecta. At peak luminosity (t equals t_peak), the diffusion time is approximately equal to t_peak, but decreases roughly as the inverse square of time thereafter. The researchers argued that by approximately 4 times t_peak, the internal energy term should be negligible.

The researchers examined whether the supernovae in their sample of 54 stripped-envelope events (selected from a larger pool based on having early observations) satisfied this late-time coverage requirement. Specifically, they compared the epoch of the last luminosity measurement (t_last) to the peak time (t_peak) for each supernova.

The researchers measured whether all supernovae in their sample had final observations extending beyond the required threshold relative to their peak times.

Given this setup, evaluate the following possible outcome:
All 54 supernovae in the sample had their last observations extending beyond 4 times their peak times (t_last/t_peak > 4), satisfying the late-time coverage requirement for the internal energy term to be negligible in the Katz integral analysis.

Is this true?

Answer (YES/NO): YES